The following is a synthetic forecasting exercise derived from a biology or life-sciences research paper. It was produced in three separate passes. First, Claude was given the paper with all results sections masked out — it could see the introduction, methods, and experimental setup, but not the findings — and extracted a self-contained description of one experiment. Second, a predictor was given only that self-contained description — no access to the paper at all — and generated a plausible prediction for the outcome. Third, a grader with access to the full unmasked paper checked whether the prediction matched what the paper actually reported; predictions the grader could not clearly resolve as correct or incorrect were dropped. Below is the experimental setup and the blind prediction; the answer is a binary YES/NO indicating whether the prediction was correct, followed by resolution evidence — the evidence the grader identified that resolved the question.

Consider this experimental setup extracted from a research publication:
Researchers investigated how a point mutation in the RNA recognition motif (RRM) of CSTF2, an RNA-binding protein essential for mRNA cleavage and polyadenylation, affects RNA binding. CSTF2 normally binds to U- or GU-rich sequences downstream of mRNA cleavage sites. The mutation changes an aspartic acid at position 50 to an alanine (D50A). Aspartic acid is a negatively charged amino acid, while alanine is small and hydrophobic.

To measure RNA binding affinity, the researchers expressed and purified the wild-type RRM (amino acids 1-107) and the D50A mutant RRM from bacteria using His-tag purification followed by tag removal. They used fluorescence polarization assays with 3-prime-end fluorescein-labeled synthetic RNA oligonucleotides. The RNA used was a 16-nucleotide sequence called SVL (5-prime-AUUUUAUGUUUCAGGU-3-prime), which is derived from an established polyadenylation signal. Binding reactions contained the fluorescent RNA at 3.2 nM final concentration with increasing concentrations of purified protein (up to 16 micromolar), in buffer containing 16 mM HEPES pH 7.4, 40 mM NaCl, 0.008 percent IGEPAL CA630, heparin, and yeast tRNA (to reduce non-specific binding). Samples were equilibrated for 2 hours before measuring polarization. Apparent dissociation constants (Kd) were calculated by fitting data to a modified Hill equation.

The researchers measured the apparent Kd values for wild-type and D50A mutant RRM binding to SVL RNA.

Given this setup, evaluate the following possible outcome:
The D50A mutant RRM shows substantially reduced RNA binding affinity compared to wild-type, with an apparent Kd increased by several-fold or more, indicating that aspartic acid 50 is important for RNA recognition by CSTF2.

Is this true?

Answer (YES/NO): NO